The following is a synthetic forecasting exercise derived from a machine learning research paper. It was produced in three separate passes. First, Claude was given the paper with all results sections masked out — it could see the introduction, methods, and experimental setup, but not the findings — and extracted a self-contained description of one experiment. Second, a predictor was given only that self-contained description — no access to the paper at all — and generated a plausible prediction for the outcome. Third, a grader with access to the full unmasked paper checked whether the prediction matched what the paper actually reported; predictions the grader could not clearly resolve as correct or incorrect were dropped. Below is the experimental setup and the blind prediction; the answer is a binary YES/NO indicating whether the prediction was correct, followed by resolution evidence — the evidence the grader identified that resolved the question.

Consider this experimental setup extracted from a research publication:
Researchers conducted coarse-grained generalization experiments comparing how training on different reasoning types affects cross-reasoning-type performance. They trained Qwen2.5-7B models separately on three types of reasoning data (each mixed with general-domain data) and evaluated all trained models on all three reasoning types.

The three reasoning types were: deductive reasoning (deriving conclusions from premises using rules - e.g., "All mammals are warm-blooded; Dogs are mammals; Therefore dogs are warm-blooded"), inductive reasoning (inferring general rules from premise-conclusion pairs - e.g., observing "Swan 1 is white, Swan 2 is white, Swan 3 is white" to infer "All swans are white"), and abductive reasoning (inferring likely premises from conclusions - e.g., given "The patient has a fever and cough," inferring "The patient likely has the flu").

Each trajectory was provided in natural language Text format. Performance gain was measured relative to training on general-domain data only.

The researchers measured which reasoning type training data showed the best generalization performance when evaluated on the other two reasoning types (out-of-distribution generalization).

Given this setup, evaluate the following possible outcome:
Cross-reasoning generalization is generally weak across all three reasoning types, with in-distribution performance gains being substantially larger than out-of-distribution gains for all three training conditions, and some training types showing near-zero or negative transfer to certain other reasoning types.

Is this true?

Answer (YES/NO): NO